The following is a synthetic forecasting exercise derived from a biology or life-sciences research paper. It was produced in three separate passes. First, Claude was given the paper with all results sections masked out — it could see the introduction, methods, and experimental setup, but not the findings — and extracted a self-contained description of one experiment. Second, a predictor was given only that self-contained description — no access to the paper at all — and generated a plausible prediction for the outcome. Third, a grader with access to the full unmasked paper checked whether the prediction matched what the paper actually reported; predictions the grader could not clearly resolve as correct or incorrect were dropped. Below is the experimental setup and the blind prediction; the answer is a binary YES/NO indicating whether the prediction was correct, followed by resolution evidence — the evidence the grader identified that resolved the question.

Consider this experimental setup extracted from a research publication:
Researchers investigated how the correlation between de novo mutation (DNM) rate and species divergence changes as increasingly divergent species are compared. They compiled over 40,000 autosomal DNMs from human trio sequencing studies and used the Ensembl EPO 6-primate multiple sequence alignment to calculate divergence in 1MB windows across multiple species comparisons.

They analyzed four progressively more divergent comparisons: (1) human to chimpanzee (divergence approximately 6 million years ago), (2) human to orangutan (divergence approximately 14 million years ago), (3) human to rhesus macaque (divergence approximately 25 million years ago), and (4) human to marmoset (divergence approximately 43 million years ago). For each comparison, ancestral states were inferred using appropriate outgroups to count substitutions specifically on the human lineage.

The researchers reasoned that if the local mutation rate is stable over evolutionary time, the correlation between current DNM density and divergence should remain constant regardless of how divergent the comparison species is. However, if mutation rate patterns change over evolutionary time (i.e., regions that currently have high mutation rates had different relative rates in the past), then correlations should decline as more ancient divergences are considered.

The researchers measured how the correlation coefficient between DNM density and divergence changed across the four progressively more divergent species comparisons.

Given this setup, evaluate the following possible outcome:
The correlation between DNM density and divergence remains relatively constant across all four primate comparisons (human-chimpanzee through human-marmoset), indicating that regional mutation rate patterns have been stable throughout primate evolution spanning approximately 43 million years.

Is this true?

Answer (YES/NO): NO